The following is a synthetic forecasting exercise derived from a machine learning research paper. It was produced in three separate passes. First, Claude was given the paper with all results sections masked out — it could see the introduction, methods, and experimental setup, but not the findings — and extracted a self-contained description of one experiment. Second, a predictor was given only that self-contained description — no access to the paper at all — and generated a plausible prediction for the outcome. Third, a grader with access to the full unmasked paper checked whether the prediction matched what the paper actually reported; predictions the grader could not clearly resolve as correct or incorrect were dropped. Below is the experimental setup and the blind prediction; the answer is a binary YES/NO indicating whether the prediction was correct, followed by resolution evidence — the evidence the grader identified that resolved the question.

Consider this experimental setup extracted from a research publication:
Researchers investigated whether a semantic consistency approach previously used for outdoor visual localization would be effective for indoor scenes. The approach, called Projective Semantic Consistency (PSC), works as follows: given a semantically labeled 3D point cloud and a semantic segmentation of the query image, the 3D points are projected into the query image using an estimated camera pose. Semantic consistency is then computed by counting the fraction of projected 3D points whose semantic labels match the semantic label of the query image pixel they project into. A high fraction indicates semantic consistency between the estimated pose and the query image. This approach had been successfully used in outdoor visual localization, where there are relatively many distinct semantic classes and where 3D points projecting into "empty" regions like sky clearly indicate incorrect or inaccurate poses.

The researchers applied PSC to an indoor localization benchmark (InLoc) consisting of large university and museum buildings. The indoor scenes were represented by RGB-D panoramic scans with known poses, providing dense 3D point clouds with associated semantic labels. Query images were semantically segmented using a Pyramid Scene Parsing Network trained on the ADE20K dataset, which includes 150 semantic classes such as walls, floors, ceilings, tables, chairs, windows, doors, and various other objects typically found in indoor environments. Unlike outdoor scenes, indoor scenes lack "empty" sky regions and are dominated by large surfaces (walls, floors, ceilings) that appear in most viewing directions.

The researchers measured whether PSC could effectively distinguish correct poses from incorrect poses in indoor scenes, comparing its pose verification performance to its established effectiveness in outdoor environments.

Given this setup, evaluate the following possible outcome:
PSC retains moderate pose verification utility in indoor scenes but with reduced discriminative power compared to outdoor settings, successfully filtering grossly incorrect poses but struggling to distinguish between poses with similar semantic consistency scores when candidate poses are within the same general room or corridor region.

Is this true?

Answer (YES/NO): NO